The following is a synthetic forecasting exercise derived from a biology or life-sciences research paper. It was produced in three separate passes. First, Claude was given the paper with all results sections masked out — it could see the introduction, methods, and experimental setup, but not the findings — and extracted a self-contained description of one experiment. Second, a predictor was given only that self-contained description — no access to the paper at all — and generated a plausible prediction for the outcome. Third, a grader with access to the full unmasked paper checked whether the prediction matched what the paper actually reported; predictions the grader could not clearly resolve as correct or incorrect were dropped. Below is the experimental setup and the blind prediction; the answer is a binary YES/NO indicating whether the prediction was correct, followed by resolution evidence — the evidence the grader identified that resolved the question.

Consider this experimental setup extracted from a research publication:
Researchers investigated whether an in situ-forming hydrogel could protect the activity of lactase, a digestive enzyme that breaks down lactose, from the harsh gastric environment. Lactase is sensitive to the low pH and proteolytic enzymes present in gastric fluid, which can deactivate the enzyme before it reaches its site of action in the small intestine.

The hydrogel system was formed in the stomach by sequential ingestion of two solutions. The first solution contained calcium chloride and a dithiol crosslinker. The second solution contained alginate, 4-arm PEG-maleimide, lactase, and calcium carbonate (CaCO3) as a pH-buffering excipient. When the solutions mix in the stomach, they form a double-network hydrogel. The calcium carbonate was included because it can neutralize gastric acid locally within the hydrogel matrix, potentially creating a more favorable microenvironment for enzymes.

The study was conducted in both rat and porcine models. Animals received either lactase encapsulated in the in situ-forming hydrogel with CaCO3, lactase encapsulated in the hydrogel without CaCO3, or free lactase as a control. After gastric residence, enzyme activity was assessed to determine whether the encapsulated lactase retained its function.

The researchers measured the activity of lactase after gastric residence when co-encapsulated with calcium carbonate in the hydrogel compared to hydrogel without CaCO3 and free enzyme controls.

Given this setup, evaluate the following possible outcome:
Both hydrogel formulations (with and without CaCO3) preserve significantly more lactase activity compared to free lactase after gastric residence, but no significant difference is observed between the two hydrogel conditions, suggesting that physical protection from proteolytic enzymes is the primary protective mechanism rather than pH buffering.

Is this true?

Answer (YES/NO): NO